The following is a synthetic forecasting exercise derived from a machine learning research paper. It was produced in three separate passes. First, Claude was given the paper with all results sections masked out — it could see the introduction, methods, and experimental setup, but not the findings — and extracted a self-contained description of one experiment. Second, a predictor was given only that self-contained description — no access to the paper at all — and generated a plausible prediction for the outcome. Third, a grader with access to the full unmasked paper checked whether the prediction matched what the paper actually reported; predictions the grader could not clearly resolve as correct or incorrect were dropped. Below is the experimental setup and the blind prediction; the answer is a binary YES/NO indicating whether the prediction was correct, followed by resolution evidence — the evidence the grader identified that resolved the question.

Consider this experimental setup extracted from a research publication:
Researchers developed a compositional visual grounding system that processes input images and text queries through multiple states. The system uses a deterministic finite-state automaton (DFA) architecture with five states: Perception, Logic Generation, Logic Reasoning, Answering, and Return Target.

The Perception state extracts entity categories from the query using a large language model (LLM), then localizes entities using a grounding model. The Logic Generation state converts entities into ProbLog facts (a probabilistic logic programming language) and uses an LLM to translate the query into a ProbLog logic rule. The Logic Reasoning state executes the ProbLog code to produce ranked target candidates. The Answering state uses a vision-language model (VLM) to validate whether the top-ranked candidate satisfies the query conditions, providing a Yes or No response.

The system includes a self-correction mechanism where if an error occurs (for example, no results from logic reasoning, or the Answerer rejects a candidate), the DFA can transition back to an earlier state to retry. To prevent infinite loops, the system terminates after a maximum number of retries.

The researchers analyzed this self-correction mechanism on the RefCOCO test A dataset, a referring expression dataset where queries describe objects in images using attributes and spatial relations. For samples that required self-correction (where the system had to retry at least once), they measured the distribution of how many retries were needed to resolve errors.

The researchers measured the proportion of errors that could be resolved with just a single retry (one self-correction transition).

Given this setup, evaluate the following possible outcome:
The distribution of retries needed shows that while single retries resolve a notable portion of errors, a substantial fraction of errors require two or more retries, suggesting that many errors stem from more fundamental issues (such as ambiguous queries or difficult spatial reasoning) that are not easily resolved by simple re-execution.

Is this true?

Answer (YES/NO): NO